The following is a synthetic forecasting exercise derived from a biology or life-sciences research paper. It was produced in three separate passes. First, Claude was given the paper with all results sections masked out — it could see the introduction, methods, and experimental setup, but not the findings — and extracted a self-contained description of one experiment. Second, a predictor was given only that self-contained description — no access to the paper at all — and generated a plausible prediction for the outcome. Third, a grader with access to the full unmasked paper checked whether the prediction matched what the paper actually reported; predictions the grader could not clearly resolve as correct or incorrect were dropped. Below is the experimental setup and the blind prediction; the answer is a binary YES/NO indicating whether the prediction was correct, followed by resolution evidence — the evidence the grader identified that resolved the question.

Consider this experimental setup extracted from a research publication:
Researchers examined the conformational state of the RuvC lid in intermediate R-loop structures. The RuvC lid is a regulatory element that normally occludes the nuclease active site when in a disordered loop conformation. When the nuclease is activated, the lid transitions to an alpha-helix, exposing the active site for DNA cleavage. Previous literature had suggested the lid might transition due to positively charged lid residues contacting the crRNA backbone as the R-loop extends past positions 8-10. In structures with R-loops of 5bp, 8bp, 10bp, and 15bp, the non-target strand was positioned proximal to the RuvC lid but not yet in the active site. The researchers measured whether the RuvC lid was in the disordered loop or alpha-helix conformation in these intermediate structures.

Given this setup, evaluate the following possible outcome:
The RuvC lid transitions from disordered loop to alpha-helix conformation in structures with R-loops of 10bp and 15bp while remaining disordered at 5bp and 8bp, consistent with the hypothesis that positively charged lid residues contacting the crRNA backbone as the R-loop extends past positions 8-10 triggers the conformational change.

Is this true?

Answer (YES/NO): NO